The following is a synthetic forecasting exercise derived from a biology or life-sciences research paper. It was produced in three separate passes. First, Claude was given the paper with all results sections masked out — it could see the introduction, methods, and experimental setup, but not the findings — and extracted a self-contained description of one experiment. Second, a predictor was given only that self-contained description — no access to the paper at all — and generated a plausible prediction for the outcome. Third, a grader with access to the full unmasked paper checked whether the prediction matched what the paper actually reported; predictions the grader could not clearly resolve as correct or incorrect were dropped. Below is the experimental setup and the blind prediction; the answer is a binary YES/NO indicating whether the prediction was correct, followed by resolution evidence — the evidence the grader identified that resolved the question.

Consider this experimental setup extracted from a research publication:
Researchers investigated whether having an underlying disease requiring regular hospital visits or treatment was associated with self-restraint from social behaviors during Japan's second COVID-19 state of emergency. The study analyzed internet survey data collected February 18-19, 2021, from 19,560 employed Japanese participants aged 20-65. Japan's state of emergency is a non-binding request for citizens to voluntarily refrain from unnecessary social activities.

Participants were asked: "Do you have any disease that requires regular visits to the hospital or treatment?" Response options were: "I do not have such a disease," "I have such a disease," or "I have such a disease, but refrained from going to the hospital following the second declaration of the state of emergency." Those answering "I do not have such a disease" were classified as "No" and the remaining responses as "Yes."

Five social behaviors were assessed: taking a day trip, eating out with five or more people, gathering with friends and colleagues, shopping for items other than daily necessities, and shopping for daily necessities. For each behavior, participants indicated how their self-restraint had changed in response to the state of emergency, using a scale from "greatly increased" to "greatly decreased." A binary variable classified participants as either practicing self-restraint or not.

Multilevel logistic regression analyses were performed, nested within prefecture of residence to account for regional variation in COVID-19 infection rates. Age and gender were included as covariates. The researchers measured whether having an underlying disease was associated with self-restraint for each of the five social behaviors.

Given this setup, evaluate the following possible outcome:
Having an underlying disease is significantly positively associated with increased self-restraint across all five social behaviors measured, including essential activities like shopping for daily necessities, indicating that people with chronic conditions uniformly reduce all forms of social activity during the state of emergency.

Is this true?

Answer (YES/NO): NO